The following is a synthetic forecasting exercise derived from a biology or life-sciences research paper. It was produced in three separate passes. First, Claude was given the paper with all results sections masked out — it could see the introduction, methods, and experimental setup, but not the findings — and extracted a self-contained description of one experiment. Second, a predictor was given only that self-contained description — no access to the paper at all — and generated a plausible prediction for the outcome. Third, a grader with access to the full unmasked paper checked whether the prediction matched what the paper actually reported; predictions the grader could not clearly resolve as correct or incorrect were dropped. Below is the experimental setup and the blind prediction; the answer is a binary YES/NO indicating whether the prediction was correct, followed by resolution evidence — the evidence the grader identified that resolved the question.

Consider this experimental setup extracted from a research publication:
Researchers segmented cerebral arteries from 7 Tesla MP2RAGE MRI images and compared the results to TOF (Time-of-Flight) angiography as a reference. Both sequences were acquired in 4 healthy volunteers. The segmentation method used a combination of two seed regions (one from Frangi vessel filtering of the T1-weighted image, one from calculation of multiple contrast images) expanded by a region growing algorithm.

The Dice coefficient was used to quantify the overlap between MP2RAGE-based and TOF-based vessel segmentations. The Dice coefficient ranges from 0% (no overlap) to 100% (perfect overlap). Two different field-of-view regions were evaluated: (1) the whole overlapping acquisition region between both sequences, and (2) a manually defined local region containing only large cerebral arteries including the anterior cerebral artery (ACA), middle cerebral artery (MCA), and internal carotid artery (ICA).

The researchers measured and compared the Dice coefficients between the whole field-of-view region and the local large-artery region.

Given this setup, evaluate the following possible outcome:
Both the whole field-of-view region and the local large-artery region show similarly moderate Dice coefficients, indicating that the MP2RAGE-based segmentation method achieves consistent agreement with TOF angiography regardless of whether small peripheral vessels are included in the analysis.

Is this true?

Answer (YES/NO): NO